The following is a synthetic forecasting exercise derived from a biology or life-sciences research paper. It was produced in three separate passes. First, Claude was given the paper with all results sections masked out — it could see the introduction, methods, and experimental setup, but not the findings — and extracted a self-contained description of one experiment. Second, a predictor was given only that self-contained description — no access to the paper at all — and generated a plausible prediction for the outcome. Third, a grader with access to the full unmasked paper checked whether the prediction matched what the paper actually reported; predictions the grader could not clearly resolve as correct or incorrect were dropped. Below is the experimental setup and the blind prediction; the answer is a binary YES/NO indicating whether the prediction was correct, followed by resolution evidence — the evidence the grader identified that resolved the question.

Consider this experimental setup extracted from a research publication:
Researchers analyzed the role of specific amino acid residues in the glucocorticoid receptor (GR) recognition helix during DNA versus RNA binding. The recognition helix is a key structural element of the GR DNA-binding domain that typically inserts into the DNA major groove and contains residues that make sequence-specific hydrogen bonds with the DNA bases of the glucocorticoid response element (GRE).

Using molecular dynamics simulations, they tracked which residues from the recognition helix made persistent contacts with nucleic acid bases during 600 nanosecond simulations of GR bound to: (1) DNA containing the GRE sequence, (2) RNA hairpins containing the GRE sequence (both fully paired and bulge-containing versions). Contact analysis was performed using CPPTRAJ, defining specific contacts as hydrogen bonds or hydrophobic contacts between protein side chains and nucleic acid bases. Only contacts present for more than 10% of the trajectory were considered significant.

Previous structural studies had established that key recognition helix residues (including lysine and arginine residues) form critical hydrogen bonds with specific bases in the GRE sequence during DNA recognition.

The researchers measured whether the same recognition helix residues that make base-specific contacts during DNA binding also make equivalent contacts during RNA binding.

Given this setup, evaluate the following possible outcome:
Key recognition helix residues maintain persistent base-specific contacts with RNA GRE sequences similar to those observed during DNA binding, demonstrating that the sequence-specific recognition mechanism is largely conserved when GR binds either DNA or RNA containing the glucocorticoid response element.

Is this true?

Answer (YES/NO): NO